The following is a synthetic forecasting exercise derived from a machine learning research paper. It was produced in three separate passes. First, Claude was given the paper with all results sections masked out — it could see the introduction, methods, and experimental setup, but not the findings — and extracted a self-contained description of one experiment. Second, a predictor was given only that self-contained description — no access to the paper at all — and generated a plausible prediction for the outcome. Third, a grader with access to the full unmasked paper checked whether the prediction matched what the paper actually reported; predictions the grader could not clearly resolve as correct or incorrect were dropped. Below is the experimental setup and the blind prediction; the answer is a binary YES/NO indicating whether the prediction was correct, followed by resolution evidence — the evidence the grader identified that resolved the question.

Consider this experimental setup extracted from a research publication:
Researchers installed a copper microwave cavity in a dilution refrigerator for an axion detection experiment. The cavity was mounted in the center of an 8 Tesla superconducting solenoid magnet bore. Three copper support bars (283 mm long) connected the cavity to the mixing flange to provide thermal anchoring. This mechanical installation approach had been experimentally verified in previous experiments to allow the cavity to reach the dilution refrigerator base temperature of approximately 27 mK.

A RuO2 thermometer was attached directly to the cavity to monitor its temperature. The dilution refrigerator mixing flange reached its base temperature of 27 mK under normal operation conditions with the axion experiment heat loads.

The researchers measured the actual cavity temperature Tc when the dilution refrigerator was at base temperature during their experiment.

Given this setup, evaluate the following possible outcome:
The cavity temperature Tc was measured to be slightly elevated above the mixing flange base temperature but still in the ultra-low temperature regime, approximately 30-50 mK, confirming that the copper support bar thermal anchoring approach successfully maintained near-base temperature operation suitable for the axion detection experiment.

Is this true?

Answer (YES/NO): NO